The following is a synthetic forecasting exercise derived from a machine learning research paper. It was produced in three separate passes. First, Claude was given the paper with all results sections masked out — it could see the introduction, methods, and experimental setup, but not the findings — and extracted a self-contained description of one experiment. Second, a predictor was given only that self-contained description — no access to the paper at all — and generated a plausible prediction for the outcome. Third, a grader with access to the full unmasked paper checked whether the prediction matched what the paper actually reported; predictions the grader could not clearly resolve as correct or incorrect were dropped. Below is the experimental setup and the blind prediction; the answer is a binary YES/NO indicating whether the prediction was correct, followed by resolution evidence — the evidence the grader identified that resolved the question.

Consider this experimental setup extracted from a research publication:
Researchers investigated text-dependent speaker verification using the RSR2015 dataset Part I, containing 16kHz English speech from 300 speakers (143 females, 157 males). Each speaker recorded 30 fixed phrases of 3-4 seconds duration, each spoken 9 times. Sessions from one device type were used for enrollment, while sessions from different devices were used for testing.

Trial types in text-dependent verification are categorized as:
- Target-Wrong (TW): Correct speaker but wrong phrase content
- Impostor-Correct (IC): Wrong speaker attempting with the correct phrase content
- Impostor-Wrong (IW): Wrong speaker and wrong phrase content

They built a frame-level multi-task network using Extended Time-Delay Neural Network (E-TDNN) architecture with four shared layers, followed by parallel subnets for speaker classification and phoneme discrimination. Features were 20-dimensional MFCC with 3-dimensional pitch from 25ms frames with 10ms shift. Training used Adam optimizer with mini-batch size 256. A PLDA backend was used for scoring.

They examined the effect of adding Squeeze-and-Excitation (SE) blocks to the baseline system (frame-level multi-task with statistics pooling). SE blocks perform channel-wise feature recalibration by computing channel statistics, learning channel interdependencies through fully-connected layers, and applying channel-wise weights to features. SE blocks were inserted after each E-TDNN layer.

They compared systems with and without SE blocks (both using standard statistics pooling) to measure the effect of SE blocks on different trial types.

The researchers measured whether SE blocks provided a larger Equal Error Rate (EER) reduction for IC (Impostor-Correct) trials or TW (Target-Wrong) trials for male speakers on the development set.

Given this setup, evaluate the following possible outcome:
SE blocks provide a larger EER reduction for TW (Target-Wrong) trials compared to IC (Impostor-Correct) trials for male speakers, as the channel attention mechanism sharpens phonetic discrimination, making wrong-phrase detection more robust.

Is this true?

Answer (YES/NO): YES